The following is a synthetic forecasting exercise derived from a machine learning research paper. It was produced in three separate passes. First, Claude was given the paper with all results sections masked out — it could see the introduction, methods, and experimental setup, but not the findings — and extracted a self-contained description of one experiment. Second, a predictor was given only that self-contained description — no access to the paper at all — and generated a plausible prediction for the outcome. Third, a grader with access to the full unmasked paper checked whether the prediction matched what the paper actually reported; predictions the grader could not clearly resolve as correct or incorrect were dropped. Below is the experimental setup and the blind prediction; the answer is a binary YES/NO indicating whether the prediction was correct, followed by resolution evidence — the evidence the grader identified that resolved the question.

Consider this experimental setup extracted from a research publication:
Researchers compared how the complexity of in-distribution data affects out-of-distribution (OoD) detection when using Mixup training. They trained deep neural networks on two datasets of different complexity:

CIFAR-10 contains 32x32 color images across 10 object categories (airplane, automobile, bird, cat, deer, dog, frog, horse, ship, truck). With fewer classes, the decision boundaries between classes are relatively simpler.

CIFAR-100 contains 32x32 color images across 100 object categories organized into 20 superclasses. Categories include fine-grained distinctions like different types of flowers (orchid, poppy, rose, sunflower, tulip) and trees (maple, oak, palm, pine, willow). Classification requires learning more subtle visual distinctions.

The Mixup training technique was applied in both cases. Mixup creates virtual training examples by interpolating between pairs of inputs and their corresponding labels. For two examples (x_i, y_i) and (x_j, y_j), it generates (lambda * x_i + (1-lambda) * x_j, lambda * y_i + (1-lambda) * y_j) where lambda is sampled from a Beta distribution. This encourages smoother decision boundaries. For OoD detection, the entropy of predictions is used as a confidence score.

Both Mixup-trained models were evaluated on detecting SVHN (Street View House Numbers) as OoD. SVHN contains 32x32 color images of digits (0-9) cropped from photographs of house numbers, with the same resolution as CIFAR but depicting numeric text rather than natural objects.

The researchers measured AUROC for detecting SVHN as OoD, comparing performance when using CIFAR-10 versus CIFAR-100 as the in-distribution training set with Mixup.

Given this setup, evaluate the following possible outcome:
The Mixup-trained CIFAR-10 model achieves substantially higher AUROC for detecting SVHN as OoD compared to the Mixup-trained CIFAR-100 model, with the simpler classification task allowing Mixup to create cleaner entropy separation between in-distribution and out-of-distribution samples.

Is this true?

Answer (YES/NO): YES